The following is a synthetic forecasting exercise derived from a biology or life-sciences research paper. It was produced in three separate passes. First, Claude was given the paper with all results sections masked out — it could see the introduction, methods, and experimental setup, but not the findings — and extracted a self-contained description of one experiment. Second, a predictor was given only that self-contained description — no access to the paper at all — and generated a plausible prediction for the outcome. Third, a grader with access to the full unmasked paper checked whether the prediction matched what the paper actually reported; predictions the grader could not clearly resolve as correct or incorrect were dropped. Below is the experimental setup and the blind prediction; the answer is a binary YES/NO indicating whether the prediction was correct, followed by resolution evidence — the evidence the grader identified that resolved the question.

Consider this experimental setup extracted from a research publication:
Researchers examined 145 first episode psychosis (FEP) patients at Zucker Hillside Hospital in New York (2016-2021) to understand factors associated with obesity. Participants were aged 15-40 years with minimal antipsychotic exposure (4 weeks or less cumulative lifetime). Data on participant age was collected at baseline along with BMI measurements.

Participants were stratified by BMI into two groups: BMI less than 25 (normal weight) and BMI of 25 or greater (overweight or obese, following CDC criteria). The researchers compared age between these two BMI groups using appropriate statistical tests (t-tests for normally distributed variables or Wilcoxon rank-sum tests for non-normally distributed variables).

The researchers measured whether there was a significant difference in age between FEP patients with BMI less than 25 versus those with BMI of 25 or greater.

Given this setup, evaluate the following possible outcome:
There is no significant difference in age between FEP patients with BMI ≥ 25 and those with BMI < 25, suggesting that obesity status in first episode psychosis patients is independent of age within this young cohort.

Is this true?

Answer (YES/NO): NO